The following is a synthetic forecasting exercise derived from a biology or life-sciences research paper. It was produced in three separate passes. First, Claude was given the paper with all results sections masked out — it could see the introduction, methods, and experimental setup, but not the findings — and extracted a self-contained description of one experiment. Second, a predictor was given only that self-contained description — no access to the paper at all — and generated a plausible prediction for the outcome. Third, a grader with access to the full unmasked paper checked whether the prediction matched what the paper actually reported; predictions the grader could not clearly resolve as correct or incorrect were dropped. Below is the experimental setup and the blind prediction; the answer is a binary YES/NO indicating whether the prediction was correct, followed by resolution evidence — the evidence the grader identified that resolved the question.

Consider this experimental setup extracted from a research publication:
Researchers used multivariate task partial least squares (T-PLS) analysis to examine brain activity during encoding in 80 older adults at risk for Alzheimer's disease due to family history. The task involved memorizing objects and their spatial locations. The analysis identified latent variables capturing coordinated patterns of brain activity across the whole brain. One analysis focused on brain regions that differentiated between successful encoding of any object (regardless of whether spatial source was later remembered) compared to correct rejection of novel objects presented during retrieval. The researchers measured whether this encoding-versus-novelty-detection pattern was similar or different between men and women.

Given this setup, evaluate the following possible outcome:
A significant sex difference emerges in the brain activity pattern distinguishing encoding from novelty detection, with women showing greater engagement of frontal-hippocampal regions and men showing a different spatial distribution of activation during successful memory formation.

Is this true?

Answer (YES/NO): NO